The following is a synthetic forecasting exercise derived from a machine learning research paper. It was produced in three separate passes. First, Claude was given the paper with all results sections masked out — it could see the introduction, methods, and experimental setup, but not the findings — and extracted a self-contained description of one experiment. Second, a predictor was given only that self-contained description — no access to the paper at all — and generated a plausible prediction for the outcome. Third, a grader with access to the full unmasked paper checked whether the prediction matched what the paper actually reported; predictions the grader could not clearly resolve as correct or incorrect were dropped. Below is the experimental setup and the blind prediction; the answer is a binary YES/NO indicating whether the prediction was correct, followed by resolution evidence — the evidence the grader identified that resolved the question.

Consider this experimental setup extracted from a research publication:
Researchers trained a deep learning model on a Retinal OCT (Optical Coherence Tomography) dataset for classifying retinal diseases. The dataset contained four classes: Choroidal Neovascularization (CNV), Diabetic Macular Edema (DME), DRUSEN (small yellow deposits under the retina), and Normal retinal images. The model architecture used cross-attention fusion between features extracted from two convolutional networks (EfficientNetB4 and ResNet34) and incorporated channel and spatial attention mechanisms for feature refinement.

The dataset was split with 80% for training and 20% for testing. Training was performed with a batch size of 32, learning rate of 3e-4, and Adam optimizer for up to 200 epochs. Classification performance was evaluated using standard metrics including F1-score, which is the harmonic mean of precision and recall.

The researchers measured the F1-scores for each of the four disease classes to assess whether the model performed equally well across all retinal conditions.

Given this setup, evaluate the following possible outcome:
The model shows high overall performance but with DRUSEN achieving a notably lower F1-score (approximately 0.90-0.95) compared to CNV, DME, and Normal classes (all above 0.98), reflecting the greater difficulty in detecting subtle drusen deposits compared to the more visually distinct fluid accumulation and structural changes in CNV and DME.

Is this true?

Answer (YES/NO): NO